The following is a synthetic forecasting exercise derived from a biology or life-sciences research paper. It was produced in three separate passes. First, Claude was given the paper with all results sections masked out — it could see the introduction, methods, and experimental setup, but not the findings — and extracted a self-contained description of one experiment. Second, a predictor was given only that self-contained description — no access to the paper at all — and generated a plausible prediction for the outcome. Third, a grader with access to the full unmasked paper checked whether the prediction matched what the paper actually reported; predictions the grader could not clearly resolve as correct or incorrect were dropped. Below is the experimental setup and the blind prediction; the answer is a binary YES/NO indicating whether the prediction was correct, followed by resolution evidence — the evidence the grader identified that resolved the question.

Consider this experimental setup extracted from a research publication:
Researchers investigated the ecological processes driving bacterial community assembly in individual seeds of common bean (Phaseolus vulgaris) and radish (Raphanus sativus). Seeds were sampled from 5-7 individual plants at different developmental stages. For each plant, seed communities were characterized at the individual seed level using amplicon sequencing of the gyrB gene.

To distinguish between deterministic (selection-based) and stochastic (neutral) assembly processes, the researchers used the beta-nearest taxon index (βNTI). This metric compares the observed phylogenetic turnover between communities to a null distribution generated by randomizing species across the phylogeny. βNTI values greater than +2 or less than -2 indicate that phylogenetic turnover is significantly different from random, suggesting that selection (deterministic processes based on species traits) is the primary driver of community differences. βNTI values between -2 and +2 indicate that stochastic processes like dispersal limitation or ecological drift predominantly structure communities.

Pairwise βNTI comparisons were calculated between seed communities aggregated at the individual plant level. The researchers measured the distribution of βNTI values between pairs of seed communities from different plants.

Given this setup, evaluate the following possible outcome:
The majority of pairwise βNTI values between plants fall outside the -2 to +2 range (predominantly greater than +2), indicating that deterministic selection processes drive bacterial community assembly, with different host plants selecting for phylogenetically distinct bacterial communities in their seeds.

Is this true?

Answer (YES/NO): NO